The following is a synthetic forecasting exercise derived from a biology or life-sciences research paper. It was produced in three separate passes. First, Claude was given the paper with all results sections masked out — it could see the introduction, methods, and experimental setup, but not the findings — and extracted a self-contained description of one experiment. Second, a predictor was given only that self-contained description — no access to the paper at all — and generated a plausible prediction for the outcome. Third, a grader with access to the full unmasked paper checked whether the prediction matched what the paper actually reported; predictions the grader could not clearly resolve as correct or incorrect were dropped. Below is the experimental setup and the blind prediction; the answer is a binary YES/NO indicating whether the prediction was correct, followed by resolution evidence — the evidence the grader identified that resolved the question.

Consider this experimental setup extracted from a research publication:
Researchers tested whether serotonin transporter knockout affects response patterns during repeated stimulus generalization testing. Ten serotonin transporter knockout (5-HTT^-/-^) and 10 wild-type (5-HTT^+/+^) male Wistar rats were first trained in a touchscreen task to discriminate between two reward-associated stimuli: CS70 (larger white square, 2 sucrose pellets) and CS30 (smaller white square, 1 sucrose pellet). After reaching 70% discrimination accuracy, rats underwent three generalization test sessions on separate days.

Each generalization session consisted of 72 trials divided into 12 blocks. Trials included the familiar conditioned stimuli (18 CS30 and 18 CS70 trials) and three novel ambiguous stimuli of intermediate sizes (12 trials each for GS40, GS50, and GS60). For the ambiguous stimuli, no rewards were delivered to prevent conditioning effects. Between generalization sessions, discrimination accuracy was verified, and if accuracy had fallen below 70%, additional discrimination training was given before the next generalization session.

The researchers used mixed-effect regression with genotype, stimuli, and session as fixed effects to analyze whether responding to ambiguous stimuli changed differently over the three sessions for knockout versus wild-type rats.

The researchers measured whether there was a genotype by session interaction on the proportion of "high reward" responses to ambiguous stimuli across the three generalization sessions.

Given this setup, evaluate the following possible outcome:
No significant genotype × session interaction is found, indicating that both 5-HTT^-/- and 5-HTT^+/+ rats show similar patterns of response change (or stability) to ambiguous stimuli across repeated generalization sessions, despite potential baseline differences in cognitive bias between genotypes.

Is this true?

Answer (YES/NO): YES